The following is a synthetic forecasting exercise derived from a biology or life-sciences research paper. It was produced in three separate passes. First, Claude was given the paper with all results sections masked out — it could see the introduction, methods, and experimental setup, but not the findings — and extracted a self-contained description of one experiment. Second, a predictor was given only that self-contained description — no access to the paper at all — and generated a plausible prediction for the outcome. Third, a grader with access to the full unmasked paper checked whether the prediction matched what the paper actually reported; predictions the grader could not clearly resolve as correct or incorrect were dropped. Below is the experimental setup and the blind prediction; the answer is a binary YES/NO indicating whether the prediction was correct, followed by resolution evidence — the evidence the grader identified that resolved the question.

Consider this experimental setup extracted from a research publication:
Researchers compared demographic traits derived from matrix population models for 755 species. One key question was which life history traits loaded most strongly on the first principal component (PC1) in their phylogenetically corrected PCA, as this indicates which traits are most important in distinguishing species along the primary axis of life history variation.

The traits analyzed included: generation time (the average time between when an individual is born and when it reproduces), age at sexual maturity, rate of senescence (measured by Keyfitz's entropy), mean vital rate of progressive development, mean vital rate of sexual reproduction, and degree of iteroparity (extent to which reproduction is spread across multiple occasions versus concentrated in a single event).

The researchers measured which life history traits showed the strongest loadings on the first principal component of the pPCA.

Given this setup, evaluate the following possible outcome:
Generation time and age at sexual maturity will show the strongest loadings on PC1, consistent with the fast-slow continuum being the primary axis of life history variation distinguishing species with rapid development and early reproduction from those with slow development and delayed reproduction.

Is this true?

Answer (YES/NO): YES